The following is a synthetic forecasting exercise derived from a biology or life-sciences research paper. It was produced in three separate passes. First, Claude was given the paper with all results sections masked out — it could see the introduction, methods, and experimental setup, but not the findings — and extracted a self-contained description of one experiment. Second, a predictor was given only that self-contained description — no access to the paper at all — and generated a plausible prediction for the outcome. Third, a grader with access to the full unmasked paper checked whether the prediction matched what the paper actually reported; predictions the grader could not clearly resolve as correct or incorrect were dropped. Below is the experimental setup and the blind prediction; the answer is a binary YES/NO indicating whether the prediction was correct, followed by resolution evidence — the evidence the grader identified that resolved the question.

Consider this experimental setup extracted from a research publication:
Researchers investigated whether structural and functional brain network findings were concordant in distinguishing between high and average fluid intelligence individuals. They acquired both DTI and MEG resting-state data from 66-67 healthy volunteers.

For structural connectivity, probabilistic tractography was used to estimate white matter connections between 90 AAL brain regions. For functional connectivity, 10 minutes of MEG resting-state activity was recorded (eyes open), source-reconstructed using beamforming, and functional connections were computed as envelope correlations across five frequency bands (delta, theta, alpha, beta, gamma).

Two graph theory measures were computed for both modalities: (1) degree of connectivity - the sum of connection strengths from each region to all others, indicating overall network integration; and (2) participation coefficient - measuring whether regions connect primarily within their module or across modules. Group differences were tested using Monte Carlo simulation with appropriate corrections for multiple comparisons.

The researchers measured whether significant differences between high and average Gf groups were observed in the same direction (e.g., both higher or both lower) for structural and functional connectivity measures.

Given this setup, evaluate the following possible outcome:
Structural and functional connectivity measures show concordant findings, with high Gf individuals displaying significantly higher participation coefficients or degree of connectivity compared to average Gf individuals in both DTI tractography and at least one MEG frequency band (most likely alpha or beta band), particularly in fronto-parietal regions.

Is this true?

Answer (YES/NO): YES